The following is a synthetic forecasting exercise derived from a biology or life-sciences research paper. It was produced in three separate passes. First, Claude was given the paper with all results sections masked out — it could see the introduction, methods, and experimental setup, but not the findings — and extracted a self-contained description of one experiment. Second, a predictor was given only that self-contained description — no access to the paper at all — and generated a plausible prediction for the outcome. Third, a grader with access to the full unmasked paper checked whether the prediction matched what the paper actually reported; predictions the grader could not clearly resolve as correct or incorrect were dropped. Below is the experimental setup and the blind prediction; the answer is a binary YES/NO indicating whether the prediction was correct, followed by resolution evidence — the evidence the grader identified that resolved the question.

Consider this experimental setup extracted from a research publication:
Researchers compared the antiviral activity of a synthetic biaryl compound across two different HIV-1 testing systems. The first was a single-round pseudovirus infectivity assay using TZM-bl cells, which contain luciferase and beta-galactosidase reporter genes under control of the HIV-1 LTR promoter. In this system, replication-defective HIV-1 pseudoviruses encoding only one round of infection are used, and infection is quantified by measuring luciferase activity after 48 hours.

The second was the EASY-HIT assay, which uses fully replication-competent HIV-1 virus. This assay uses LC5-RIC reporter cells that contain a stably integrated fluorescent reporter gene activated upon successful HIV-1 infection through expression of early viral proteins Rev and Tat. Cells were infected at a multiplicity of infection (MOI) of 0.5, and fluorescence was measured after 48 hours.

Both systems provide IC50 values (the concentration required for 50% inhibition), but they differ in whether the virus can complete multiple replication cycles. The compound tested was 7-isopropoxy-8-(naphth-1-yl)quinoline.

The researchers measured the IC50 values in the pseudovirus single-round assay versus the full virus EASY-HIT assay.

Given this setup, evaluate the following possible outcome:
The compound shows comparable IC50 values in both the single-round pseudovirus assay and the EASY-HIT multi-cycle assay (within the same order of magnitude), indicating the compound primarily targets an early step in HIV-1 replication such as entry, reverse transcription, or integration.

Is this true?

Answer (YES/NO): YES